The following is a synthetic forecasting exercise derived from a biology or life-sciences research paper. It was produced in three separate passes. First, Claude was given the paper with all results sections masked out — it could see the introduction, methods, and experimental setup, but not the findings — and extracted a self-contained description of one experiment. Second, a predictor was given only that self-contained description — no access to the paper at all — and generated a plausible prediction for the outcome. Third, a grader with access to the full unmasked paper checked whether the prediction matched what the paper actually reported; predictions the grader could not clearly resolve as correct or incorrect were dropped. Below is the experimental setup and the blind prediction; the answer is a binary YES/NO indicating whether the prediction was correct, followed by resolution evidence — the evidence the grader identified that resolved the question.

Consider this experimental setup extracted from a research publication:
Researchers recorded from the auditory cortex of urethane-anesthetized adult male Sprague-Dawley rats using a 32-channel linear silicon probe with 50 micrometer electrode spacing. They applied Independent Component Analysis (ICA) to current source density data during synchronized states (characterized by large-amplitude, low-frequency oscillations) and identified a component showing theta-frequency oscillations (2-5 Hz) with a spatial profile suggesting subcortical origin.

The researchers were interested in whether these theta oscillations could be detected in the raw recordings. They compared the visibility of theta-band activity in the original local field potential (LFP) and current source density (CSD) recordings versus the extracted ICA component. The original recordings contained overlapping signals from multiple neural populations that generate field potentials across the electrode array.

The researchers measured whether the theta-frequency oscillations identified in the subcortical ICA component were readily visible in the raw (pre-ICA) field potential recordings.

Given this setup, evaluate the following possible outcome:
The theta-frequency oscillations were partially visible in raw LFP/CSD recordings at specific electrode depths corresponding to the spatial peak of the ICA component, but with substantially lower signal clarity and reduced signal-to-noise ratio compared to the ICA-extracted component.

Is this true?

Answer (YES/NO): NO